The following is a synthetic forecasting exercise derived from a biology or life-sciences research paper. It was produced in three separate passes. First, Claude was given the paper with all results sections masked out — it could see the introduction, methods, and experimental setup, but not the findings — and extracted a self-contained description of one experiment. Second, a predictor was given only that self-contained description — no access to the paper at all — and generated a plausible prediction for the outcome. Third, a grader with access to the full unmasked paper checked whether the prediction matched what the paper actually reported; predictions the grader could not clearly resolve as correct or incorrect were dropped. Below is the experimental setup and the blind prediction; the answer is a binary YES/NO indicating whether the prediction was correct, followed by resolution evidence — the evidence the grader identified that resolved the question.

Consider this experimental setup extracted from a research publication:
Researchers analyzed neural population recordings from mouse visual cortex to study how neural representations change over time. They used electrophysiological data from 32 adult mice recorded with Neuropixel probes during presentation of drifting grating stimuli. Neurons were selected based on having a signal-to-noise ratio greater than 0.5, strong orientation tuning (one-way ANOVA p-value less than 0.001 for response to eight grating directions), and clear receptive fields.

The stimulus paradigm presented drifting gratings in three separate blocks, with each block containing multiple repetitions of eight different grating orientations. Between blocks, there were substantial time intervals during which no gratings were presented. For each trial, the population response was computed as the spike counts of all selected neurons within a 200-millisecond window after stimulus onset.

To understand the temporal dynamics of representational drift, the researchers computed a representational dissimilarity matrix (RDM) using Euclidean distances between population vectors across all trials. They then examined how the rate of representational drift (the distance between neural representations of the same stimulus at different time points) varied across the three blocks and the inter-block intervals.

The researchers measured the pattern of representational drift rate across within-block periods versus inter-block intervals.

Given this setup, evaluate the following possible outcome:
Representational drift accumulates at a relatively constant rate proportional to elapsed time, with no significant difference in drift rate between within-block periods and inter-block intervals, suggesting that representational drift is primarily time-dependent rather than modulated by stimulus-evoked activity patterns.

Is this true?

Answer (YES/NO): NO